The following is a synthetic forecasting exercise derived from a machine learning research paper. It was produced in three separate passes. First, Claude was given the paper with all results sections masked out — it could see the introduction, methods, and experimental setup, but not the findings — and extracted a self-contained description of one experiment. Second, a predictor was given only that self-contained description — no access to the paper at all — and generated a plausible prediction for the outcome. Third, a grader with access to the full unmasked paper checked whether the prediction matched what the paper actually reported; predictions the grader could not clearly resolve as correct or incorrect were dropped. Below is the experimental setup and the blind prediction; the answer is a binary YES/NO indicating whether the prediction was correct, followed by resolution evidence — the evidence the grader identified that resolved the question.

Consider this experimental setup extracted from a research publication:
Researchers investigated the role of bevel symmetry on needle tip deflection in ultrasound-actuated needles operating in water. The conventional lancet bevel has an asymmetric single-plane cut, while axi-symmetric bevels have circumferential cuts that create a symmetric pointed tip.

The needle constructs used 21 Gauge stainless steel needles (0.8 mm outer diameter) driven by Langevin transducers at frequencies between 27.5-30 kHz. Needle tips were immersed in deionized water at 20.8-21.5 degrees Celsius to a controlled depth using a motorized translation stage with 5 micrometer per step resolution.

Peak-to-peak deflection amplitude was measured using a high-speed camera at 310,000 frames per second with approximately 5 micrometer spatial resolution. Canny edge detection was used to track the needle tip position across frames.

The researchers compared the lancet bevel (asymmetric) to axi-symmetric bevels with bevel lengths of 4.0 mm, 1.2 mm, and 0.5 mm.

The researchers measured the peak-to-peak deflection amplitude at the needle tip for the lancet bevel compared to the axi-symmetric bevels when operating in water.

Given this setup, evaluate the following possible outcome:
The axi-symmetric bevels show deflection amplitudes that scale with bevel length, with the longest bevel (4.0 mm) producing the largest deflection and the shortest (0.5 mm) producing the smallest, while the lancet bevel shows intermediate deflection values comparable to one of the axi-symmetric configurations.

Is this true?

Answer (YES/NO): NO